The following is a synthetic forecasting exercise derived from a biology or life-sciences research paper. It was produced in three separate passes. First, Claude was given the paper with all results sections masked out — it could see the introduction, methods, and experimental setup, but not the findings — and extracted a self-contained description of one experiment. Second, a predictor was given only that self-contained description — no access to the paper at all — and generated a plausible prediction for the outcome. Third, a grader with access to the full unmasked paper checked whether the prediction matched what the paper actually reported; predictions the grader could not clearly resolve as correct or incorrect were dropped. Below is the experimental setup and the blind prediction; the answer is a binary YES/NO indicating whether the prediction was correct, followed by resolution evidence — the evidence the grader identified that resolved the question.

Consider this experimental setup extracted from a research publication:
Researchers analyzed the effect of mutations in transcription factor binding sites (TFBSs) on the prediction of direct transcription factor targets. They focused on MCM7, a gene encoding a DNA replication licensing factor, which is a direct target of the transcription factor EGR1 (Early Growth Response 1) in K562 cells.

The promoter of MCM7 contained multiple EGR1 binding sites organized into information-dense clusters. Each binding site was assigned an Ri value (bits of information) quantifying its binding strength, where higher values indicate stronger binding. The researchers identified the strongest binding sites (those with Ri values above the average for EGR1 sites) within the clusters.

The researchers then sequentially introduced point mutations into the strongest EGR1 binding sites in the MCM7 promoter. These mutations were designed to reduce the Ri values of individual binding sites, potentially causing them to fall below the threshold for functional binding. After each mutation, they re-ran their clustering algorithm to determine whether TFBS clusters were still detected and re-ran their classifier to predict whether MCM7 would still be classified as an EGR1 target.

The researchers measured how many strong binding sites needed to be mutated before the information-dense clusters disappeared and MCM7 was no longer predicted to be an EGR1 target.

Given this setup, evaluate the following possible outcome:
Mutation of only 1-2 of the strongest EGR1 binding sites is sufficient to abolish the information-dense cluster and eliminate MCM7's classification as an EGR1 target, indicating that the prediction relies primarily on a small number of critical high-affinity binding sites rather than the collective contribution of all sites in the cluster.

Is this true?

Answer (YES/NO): NO